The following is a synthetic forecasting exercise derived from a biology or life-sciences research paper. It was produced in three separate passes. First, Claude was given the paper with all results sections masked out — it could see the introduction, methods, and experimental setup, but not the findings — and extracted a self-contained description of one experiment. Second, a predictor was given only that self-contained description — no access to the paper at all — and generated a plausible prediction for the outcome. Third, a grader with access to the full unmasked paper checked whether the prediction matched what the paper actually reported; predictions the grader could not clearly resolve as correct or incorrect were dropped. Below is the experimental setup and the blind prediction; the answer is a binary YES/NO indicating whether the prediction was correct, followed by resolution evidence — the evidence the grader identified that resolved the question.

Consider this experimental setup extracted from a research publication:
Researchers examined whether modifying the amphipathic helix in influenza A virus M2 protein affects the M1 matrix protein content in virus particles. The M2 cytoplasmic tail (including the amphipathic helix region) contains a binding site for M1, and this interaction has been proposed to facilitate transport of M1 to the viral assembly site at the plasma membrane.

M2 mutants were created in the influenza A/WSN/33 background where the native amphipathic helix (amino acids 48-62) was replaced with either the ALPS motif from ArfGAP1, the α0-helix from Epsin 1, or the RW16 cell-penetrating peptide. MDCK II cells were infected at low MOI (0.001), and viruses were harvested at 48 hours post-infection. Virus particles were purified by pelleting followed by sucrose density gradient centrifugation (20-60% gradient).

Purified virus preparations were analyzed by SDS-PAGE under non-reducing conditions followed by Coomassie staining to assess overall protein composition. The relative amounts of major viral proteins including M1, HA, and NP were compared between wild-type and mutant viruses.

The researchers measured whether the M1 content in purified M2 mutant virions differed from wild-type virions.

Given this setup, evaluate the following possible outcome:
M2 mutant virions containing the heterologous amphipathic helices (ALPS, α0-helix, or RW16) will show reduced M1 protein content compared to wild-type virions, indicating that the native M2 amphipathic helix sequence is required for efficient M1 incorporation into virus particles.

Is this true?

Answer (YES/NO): YES